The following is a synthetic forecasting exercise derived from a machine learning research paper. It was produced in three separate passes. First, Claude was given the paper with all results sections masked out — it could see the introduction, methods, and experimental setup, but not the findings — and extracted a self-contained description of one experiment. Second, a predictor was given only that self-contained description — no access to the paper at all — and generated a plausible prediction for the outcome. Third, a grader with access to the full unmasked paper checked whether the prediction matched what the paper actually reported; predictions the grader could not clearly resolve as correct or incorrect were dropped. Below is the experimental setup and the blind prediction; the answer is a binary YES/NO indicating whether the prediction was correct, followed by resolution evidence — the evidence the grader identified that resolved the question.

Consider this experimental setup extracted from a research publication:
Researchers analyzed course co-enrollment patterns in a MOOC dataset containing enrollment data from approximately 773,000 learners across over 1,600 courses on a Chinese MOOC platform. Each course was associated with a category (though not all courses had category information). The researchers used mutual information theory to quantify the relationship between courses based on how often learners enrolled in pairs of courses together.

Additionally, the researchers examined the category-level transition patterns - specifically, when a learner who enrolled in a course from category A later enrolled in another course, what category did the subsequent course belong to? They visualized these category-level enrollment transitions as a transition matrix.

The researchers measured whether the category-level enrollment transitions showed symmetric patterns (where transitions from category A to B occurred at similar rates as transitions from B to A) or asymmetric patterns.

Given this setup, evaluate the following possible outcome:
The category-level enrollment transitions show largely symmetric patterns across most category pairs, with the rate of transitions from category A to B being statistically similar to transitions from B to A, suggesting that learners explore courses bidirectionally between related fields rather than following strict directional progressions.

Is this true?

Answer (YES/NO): NO